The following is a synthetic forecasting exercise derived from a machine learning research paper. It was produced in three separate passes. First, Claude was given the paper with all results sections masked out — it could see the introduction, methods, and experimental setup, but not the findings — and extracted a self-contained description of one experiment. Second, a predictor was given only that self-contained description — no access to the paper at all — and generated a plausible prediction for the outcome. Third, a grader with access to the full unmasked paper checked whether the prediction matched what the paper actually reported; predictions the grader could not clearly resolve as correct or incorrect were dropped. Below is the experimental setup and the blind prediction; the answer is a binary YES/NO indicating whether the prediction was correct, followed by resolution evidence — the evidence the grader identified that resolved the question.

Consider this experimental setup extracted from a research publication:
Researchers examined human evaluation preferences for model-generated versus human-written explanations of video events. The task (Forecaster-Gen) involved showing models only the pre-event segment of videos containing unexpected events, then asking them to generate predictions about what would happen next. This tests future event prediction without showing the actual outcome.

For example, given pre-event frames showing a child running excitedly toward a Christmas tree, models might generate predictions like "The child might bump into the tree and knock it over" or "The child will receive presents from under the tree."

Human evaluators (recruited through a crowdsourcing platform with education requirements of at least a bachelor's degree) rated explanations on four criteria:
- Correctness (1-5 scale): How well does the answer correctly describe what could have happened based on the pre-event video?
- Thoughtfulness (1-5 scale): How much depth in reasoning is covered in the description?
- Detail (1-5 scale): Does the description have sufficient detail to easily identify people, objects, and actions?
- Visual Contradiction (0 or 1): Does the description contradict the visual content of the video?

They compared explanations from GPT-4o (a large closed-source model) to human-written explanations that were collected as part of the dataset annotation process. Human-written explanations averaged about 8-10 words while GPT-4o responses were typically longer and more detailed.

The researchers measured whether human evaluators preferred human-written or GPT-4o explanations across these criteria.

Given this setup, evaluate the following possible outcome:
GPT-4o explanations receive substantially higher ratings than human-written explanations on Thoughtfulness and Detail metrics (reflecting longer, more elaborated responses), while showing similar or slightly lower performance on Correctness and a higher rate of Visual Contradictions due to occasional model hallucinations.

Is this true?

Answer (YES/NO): NO